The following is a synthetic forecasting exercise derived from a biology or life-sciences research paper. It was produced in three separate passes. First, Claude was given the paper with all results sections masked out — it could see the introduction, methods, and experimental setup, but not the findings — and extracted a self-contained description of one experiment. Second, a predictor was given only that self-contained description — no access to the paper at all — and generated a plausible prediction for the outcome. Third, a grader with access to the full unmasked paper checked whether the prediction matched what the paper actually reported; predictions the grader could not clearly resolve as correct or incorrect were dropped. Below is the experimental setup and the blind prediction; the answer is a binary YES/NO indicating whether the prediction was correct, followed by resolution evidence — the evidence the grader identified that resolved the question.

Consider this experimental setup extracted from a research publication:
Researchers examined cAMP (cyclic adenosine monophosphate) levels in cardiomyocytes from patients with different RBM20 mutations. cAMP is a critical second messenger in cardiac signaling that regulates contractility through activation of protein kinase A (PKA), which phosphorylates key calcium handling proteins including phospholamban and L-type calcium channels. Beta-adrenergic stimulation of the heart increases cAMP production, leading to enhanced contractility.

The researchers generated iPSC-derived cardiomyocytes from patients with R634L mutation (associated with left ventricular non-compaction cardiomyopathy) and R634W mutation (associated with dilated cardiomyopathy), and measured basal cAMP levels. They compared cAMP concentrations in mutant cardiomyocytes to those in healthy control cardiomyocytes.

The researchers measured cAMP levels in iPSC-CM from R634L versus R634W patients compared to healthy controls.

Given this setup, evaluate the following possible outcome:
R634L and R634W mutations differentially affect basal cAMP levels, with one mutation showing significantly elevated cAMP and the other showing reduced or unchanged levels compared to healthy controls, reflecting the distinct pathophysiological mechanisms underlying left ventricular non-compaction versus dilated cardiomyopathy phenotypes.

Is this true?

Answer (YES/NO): YES